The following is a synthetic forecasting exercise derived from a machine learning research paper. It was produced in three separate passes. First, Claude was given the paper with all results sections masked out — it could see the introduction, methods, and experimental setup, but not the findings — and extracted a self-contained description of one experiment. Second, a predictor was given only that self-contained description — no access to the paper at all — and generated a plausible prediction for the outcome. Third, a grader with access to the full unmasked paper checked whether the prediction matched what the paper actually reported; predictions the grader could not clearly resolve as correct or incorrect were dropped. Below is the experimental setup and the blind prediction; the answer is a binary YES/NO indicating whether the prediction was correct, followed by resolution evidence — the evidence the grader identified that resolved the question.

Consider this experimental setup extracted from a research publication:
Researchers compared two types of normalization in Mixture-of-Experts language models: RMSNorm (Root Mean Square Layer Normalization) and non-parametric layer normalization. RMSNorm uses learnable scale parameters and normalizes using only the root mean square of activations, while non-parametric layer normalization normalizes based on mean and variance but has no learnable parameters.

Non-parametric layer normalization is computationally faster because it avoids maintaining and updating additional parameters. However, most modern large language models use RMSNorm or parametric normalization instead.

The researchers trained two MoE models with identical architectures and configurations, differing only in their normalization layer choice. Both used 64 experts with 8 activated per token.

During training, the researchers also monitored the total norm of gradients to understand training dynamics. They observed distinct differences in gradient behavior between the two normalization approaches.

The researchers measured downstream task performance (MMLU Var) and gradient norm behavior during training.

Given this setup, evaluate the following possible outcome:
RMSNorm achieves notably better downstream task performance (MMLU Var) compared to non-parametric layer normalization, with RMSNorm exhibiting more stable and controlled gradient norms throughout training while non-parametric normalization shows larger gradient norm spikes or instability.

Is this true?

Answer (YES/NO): YES